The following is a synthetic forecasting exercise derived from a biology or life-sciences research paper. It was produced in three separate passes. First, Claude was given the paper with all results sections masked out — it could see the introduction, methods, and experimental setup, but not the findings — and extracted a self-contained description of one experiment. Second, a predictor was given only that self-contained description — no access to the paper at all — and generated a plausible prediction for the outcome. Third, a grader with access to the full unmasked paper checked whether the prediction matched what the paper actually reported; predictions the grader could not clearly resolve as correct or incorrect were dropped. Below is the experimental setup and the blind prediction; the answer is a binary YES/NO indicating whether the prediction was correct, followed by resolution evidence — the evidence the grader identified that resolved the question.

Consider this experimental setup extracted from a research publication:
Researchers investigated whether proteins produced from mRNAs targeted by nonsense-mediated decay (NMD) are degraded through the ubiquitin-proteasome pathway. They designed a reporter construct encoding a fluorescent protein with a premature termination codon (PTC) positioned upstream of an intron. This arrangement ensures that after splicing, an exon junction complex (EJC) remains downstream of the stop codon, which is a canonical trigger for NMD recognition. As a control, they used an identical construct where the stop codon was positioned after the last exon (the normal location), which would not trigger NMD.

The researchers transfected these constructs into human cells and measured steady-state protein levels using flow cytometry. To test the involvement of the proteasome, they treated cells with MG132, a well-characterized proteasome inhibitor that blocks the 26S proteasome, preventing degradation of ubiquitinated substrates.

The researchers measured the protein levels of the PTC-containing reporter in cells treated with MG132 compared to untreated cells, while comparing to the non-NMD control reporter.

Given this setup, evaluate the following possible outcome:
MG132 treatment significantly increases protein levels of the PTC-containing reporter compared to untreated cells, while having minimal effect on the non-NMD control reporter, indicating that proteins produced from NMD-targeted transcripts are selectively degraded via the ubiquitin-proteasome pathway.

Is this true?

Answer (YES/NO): YES